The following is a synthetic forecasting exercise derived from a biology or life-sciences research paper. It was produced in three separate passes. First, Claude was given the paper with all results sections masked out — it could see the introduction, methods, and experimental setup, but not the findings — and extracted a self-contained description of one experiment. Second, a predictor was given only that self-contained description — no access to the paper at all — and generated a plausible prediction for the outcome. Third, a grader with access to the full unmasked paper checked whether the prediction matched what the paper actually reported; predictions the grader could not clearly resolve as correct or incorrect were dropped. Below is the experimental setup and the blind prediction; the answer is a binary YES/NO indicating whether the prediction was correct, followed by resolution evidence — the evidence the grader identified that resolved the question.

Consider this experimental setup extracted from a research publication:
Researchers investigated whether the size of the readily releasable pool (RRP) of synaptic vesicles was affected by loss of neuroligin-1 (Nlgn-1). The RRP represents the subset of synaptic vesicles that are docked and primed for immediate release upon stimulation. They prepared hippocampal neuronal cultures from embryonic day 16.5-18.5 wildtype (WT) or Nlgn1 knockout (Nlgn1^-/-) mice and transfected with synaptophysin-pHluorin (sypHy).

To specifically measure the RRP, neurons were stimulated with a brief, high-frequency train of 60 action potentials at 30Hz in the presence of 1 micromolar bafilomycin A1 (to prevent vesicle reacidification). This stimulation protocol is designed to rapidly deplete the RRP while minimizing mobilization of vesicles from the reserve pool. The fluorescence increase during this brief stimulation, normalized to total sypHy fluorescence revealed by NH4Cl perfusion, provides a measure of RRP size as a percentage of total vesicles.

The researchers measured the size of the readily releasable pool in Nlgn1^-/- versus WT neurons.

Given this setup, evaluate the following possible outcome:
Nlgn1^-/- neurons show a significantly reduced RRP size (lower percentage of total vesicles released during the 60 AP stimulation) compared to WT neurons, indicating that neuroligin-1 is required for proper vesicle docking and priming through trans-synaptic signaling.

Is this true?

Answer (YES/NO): NO